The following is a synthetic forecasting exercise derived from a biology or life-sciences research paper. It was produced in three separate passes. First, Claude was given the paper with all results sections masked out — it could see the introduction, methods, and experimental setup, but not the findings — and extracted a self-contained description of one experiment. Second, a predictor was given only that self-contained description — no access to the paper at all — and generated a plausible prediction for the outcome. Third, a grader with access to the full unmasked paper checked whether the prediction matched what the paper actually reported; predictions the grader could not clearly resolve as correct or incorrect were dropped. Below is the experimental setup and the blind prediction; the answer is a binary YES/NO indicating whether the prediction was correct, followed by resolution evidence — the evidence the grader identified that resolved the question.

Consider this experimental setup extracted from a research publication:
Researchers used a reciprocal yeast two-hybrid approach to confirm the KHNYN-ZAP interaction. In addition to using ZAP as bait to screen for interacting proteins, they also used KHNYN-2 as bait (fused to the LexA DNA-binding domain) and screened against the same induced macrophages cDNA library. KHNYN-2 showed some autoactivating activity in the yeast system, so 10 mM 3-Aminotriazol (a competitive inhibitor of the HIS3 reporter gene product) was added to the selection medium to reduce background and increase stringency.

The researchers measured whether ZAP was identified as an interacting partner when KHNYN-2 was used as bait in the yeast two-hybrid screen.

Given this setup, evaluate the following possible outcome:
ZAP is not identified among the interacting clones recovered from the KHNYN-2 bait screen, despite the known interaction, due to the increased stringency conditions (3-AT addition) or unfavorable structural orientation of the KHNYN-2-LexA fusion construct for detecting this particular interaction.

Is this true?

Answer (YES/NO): NO